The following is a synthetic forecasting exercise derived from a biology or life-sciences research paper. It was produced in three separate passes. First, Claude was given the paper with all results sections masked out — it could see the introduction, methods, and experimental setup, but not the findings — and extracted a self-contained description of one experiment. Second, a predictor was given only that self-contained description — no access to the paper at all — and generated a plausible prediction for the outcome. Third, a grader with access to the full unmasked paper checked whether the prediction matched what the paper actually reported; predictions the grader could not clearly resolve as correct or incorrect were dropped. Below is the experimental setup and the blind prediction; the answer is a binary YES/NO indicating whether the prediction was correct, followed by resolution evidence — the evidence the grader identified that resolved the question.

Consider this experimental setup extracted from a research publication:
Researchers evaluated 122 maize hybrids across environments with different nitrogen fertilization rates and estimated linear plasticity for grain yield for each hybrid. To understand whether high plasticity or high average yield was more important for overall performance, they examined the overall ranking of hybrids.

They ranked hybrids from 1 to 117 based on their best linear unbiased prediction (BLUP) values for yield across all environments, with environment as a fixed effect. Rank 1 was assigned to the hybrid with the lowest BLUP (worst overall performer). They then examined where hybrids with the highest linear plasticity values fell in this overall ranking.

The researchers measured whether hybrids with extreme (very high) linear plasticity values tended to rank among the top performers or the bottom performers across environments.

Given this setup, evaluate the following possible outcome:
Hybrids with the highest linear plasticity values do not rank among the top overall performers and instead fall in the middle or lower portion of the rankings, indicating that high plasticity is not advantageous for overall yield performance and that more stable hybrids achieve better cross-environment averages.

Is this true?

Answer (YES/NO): NO